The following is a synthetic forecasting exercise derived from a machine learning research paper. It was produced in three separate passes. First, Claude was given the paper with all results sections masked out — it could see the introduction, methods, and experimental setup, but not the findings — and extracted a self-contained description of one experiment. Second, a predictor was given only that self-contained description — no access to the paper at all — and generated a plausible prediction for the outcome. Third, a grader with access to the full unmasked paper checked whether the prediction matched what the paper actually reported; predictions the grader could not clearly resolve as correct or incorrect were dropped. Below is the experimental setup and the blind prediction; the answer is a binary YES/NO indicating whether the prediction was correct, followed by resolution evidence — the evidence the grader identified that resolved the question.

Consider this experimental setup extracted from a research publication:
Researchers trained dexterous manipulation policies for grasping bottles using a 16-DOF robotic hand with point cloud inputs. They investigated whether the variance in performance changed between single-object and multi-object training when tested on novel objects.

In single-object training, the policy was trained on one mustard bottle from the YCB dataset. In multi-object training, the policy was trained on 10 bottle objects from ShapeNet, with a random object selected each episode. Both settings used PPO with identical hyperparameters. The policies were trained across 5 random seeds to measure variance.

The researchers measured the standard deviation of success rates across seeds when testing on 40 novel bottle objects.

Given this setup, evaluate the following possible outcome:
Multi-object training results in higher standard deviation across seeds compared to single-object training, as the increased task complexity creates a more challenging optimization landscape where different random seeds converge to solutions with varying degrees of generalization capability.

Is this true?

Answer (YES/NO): YES